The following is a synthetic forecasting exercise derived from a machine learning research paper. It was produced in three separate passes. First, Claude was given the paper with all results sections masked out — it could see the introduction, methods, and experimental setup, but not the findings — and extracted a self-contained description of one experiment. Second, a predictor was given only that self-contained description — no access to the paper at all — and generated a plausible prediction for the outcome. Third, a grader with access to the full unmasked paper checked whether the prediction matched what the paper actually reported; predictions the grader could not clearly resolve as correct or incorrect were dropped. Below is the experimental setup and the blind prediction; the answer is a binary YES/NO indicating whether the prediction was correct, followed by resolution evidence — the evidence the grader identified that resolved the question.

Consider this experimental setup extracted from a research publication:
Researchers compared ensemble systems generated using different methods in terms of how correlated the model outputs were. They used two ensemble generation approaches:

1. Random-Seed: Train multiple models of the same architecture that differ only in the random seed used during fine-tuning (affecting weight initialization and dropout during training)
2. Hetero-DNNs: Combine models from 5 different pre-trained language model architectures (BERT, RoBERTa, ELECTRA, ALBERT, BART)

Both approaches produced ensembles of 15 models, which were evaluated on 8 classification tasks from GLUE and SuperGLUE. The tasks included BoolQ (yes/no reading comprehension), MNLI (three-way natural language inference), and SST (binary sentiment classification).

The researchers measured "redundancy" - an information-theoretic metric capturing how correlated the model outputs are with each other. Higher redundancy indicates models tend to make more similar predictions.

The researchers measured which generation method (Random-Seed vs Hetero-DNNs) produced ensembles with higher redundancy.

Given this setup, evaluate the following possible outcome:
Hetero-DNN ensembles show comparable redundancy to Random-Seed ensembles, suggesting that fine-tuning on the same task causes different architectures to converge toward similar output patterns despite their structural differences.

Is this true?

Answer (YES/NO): NO